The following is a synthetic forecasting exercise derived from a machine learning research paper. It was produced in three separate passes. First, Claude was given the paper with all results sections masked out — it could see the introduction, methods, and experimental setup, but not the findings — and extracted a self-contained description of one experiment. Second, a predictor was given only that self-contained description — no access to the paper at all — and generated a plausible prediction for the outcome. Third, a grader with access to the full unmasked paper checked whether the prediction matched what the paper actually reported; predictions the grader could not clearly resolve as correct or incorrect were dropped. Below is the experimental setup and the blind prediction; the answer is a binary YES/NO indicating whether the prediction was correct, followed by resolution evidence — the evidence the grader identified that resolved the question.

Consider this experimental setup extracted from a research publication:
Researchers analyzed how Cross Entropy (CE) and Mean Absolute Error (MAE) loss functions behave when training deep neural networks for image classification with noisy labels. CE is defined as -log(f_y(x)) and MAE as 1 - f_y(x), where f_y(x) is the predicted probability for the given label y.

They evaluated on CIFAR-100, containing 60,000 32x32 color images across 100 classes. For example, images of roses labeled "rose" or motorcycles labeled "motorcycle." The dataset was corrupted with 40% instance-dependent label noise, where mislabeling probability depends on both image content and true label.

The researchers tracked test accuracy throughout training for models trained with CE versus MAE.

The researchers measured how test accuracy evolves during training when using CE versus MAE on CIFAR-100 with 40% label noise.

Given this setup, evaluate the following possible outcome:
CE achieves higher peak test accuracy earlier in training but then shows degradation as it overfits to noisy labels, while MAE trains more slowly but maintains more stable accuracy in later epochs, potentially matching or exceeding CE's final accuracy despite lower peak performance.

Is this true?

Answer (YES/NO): NO